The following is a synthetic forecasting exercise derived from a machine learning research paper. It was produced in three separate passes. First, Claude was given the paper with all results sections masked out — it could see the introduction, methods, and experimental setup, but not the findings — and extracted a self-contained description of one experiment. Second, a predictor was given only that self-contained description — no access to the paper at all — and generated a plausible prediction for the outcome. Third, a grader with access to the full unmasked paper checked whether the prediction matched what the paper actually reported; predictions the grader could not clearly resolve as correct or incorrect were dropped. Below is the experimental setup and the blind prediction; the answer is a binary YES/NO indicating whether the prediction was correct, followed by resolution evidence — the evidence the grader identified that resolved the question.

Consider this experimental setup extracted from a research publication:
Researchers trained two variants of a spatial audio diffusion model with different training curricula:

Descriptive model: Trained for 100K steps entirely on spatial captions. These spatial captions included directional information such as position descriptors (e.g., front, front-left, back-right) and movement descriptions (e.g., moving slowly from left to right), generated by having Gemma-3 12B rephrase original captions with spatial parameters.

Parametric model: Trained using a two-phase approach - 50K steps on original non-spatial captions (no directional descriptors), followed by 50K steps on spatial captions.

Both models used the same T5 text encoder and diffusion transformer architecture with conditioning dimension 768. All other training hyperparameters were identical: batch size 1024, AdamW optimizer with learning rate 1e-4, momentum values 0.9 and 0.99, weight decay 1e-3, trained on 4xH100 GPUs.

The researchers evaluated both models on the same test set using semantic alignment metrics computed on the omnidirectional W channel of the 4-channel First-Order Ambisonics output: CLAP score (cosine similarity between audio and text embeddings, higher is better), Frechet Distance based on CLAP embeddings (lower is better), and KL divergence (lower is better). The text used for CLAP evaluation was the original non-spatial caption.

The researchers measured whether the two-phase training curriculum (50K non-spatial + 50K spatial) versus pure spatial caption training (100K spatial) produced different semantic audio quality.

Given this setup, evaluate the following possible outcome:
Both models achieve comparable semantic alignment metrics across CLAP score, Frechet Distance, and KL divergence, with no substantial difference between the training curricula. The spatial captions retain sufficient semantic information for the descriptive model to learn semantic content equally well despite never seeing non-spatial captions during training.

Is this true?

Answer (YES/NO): YES